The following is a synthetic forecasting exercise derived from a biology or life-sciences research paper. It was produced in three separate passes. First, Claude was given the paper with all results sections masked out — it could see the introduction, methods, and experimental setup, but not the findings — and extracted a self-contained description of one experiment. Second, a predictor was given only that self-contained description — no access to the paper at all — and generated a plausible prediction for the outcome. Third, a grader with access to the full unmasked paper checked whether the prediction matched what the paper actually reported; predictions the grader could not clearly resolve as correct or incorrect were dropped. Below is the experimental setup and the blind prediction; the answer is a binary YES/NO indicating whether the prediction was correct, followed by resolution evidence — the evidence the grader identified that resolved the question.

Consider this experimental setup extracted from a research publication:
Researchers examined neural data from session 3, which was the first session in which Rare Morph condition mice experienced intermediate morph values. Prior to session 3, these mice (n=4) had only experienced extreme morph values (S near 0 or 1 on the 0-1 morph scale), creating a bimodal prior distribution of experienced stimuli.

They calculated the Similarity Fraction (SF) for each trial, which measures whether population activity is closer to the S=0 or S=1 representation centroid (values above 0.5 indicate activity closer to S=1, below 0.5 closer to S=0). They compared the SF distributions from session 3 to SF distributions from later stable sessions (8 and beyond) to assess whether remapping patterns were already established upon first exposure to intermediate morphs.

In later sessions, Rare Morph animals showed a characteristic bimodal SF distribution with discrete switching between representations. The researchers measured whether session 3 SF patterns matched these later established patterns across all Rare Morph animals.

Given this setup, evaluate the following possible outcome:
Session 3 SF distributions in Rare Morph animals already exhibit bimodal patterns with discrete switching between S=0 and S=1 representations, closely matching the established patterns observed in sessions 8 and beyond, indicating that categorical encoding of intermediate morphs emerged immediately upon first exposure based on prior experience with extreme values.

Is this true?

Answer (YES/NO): NO